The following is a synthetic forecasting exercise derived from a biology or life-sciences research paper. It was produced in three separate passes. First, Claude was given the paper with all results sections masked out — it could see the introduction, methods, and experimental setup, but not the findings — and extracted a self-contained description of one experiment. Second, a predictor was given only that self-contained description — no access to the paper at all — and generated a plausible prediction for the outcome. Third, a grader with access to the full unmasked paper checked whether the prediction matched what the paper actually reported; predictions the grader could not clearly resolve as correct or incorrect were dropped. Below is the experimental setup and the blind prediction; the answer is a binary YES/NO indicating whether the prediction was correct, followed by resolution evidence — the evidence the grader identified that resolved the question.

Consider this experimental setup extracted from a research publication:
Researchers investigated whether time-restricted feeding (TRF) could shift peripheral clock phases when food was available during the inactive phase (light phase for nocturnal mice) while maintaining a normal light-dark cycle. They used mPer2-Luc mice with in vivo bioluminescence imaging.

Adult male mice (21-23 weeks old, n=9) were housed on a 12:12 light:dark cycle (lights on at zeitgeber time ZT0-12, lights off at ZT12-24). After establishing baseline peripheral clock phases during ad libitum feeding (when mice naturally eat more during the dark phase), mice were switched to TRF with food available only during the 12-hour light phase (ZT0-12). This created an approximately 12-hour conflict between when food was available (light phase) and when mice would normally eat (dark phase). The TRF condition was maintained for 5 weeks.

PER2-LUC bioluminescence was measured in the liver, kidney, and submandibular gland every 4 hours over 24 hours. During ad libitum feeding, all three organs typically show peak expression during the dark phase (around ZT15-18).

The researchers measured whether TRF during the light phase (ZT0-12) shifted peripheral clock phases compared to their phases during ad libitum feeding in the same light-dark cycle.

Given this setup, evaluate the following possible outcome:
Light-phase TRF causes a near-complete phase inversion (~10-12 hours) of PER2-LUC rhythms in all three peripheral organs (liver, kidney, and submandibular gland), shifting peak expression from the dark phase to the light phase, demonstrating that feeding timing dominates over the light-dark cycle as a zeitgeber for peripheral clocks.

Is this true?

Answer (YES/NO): NO